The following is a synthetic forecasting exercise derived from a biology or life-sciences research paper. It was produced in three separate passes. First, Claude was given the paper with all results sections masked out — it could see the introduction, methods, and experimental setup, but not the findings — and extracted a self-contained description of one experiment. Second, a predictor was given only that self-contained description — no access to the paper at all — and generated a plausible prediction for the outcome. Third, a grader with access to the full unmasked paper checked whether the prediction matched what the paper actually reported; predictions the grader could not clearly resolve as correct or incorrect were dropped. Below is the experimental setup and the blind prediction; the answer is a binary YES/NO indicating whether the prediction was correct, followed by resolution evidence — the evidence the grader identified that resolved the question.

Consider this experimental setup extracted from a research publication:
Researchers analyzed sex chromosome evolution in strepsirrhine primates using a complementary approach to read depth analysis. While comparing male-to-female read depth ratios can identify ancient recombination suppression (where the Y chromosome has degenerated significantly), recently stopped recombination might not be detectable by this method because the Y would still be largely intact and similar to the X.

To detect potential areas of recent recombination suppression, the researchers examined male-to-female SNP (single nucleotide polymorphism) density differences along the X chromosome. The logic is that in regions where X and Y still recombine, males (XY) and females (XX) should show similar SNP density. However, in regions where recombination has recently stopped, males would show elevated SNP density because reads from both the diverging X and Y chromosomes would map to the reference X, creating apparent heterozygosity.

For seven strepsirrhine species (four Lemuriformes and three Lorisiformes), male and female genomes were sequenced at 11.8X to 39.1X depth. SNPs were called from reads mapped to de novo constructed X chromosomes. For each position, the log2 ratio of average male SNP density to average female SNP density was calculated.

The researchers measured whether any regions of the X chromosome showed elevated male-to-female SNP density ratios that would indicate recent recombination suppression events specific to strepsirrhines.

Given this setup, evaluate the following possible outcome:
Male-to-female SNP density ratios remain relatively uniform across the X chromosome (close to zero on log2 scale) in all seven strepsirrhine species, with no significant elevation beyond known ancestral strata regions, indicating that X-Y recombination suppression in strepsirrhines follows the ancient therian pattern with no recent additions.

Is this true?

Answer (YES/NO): YES